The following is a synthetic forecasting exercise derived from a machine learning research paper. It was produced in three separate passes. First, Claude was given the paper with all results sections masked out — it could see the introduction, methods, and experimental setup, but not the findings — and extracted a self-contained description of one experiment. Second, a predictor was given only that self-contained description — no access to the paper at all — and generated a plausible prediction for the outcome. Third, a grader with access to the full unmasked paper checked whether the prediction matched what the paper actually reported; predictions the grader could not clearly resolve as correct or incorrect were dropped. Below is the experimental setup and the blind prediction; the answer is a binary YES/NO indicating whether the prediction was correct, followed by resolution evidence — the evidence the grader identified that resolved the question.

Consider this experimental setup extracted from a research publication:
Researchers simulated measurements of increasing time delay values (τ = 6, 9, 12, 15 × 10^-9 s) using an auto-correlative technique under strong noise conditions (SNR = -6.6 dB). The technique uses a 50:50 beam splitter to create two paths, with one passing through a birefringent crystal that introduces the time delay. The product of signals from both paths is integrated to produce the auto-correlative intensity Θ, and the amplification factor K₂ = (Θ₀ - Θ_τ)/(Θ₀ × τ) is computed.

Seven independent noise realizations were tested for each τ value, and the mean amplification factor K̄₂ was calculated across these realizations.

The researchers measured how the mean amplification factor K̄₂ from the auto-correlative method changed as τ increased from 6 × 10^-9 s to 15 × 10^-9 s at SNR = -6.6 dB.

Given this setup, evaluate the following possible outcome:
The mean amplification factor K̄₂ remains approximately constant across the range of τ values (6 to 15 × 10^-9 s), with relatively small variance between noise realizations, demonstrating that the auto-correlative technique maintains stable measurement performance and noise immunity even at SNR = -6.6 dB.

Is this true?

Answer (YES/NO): NO